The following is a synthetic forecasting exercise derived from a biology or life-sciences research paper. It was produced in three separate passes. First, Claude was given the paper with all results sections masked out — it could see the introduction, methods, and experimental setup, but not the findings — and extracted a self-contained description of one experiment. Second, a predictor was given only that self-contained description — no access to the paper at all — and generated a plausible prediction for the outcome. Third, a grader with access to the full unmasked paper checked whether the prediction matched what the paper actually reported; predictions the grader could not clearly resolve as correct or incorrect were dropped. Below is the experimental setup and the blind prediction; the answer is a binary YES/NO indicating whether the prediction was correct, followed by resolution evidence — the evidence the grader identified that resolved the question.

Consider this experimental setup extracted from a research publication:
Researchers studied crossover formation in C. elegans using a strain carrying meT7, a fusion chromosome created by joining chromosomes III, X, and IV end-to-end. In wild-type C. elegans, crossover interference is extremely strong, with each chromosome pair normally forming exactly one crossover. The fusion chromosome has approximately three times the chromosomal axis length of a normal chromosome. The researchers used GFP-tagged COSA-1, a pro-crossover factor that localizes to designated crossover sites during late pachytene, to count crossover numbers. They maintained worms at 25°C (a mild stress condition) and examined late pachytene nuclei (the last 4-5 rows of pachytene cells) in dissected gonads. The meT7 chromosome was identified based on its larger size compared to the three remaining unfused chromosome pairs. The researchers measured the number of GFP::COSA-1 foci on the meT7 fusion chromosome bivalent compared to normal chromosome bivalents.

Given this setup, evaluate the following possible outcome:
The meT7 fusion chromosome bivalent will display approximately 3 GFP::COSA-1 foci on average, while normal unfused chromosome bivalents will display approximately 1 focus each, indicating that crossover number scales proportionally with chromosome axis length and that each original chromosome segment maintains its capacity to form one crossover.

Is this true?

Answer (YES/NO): YES